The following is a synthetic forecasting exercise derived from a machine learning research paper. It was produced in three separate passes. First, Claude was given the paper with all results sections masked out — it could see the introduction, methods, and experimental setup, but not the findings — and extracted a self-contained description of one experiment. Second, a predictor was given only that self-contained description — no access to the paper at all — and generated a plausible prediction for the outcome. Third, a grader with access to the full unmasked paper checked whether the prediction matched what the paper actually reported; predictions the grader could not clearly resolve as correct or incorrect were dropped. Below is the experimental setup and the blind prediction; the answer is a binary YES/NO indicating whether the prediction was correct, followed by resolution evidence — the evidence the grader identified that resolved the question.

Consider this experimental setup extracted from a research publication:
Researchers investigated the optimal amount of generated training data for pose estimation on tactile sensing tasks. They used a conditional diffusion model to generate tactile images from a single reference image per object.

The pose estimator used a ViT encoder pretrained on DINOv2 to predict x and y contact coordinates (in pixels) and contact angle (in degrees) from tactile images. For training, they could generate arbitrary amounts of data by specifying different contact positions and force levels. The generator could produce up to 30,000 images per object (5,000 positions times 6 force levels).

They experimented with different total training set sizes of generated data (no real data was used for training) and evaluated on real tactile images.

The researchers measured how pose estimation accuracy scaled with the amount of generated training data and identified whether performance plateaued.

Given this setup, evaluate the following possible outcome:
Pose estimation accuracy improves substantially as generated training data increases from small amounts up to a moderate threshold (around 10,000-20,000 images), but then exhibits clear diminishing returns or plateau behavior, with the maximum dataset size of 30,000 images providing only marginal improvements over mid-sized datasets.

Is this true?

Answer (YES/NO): NO